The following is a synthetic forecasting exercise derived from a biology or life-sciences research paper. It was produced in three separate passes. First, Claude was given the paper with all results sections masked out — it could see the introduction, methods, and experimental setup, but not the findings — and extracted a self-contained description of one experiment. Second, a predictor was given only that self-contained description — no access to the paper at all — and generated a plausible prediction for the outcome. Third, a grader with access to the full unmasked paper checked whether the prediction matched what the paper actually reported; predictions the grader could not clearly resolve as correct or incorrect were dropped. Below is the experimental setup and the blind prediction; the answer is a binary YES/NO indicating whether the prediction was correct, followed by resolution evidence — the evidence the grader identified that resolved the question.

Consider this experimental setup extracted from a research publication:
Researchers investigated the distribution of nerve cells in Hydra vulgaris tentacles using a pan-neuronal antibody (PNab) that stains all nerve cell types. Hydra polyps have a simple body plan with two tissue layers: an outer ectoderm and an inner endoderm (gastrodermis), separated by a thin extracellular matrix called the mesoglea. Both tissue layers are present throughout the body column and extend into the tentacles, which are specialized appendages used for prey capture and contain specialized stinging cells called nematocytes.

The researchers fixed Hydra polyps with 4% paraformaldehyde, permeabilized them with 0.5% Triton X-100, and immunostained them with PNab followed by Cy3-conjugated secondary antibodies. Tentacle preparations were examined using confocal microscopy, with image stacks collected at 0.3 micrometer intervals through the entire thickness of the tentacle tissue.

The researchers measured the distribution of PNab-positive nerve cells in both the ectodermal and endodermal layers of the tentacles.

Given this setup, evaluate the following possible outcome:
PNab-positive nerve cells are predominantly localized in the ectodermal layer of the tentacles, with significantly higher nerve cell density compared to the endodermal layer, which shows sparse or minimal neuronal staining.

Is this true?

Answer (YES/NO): NO